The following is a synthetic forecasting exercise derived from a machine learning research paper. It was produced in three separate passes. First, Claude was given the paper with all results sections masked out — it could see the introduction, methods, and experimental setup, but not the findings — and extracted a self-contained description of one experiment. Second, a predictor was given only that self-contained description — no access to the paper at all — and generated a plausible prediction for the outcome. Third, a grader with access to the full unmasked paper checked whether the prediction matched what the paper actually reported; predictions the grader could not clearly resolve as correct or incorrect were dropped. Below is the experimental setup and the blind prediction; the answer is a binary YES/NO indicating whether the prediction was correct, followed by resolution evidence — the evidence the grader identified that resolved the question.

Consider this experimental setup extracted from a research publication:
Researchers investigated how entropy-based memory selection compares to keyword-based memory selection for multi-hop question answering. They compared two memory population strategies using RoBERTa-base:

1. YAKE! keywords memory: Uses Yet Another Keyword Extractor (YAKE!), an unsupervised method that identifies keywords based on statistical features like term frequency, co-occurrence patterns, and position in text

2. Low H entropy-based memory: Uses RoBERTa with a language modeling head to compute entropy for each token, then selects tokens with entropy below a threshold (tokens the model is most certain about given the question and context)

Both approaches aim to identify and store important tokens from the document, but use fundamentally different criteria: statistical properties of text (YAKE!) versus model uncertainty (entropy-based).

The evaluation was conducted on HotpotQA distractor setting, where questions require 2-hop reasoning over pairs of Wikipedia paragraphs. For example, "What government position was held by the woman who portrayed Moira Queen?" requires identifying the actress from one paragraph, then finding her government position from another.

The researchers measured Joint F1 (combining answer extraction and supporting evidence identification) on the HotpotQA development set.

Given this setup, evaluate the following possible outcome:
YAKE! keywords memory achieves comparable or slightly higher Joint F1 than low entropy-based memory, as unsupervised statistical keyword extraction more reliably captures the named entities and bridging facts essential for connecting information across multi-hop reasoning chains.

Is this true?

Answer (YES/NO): NO